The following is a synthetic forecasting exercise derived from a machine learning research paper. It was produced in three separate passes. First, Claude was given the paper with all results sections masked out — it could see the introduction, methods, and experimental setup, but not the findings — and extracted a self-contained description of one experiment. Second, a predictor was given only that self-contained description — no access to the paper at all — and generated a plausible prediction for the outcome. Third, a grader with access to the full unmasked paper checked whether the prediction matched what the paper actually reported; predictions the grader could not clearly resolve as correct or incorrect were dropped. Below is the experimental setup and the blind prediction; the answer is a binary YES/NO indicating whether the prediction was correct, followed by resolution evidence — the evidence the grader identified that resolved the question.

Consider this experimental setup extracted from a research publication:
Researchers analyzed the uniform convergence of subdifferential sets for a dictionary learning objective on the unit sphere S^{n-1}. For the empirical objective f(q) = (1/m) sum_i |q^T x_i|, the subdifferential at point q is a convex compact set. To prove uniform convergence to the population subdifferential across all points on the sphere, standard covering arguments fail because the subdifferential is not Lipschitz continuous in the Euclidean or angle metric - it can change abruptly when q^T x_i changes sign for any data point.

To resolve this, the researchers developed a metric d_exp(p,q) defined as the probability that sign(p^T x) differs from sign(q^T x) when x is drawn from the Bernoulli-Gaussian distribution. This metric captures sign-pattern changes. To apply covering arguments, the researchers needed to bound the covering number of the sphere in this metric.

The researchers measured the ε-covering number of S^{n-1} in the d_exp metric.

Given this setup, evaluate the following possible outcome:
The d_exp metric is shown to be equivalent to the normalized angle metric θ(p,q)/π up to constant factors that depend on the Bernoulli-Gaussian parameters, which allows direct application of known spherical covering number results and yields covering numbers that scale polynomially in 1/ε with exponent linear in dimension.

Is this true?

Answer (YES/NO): NO